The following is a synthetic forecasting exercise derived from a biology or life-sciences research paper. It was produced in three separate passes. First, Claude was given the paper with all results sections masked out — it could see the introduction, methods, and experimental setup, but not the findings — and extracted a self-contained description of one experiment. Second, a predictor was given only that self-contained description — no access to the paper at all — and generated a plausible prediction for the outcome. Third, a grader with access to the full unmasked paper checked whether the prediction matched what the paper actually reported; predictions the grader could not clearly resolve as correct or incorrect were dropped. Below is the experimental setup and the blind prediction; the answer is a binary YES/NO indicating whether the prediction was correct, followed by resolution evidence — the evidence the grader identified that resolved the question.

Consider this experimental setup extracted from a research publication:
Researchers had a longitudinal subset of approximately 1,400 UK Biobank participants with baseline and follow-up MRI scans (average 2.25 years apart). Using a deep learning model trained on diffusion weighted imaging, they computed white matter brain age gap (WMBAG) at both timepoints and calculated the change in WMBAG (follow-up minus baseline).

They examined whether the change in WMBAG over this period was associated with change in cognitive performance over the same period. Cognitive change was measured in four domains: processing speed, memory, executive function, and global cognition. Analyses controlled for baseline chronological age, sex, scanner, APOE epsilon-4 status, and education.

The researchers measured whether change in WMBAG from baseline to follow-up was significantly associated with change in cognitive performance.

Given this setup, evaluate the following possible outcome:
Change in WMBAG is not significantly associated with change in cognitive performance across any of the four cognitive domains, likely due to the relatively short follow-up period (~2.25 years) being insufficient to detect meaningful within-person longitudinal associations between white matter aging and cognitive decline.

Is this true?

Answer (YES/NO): YES